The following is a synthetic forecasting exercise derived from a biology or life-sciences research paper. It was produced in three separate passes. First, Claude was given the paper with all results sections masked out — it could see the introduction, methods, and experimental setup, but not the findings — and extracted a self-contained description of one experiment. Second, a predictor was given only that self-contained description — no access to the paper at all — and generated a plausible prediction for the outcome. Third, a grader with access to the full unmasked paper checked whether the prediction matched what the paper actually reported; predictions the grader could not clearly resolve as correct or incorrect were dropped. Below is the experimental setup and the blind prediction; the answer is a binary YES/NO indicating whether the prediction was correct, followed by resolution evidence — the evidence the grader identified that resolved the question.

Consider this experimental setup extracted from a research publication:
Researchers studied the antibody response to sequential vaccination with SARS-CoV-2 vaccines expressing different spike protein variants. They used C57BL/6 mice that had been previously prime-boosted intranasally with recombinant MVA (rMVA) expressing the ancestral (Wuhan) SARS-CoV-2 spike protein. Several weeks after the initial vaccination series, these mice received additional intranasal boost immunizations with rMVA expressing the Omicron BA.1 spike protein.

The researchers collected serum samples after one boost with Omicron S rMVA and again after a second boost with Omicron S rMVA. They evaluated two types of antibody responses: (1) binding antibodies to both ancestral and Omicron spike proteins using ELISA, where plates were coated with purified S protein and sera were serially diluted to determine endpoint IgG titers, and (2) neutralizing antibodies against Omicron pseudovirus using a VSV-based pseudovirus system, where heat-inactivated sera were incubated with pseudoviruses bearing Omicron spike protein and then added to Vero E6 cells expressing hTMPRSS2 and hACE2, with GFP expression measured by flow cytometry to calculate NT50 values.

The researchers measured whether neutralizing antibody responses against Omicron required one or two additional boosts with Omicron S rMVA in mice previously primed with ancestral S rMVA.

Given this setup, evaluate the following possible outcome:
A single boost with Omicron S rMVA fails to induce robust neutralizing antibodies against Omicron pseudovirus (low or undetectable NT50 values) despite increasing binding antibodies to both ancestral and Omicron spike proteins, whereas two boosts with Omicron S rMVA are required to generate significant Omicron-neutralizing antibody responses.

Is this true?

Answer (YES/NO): YES